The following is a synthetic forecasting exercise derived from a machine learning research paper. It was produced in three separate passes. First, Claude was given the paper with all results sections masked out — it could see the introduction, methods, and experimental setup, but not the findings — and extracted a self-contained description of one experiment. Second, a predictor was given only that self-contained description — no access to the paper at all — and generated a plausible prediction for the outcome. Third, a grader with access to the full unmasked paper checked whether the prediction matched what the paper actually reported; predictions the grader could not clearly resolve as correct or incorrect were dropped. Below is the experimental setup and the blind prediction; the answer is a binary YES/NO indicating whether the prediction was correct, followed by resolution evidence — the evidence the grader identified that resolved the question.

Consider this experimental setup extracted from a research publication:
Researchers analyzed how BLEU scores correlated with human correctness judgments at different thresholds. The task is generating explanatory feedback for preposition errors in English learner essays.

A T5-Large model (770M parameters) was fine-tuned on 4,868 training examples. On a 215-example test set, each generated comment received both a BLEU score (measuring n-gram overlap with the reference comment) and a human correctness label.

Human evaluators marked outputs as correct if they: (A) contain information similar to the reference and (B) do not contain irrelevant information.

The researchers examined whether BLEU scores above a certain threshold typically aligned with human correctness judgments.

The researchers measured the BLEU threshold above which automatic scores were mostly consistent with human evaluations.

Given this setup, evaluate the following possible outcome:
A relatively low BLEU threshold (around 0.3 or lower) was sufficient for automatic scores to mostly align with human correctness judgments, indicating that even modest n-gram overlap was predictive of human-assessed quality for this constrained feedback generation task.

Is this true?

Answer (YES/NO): NO